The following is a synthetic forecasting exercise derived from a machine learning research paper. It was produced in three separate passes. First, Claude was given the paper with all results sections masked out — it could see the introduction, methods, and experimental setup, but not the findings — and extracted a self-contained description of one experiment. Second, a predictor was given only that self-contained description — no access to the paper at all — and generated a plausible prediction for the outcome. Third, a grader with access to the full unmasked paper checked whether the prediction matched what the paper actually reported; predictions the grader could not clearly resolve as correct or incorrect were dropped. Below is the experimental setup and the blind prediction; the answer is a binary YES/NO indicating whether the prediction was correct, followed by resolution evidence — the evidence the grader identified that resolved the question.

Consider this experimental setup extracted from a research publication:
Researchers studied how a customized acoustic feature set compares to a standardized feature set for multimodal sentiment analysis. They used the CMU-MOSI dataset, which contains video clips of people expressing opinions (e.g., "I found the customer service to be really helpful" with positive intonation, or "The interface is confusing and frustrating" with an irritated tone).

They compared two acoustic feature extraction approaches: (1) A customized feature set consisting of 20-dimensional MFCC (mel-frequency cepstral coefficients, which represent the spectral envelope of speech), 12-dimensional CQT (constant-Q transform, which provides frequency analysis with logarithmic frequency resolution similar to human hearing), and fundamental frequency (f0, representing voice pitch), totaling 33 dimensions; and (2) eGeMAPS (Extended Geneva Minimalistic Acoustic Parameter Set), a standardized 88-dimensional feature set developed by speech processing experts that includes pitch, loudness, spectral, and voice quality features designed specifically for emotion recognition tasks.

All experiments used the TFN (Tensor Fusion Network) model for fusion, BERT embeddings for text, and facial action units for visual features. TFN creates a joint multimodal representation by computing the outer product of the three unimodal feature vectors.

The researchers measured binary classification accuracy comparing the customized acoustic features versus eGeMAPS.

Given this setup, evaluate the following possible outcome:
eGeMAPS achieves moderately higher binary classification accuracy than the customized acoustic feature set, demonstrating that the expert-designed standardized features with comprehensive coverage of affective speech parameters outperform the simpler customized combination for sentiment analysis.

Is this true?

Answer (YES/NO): NO